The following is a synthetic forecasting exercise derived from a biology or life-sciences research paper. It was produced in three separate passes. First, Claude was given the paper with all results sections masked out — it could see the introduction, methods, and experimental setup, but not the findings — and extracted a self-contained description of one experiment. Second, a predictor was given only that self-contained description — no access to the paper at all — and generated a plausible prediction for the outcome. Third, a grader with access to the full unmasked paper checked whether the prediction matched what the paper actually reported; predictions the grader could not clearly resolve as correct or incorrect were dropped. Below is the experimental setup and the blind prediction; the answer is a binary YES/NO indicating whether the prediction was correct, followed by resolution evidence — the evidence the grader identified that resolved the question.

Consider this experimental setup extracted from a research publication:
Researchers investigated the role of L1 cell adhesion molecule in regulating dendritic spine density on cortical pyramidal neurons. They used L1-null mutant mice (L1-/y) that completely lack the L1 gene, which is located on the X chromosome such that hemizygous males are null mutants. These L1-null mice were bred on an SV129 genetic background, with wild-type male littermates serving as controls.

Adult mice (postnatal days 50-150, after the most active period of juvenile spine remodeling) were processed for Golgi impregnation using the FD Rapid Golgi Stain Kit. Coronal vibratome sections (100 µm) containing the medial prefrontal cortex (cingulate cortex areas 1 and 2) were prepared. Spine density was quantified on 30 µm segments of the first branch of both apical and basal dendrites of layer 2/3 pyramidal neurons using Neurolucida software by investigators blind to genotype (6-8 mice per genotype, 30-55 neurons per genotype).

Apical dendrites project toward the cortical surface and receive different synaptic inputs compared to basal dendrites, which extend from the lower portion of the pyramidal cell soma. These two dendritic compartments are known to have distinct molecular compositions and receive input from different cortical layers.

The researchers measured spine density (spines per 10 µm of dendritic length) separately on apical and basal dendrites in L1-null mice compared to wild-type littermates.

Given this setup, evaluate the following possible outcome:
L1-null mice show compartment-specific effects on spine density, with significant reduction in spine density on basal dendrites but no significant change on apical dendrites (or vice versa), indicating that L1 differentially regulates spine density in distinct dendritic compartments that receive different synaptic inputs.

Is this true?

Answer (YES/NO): NO